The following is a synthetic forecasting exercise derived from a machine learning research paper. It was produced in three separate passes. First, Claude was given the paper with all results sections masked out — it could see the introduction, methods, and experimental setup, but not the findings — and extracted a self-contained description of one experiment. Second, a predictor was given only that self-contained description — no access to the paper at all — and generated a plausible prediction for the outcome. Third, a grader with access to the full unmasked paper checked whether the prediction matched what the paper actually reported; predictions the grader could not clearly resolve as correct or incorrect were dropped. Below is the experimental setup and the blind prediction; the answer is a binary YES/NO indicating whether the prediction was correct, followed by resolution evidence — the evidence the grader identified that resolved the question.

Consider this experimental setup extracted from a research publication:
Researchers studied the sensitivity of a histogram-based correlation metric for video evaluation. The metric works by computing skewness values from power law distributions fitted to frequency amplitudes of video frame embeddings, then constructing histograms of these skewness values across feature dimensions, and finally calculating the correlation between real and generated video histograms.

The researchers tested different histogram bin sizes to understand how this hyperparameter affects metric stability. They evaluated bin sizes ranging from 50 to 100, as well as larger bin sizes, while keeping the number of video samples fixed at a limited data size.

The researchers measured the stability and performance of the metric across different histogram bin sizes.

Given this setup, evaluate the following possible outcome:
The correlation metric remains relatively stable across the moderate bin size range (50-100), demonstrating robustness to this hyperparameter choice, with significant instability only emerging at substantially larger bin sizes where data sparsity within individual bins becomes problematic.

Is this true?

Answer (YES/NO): YES